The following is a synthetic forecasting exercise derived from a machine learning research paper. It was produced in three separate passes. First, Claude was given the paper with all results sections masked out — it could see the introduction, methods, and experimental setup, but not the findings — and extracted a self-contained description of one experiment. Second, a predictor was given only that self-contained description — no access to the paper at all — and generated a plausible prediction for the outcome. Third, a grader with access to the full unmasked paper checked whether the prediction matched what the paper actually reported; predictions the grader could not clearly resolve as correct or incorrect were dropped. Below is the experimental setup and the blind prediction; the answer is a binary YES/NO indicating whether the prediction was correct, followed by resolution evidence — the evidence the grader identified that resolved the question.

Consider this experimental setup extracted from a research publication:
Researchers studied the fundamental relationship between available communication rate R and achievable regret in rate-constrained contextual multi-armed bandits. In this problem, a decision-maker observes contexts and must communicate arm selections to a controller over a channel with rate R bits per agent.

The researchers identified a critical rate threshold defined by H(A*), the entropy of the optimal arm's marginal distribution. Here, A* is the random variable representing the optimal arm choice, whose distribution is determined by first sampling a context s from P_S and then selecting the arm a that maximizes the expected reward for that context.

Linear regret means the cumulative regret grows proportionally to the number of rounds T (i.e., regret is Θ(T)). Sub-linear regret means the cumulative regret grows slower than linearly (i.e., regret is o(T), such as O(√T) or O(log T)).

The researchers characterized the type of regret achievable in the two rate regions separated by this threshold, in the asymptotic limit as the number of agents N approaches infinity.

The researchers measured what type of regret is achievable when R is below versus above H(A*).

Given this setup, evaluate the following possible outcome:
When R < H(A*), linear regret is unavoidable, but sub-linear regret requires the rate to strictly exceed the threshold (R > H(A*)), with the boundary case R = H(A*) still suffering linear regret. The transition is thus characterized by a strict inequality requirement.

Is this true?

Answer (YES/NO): NO